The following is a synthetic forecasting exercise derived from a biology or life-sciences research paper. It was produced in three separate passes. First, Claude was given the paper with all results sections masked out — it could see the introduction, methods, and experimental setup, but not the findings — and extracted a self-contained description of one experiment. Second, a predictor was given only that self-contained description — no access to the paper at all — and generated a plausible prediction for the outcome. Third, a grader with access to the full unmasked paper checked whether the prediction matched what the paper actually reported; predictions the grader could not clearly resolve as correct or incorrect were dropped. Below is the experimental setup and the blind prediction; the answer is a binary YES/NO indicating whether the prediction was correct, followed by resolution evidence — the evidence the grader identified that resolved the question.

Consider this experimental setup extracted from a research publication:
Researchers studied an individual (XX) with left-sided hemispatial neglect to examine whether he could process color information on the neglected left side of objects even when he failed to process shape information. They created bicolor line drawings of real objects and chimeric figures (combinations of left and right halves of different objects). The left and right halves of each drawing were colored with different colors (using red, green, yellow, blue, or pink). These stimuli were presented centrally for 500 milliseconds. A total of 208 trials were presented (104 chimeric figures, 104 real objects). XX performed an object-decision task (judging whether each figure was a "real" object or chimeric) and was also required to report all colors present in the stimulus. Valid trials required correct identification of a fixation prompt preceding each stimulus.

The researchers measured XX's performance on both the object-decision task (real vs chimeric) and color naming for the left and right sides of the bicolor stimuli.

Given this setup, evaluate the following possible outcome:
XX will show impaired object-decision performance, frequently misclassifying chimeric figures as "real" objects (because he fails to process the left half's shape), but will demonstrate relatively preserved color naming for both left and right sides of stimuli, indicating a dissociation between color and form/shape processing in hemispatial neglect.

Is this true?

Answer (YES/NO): YES